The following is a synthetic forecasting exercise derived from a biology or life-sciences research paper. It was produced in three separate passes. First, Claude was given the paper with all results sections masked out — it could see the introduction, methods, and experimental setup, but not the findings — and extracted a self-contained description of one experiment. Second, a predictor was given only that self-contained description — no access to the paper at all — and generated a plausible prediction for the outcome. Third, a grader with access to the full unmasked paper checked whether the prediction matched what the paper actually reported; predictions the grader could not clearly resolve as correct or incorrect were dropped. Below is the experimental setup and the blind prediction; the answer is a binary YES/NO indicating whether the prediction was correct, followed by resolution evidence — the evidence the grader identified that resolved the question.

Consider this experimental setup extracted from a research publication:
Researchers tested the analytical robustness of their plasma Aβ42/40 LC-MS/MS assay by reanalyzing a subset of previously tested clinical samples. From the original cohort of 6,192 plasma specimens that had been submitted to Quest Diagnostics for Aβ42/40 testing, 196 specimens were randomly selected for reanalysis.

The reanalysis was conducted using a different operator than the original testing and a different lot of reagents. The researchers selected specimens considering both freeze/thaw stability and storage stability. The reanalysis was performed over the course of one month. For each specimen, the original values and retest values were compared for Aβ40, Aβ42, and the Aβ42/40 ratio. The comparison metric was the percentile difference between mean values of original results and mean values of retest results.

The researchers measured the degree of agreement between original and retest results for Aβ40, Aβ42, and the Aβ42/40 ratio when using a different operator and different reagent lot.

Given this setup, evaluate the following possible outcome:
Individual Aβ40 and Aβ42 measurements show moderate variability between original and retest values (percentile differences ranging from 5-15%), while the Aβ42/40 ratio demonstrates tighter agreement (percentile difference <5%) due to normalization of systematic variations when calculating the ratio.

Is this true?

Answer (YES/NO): YES